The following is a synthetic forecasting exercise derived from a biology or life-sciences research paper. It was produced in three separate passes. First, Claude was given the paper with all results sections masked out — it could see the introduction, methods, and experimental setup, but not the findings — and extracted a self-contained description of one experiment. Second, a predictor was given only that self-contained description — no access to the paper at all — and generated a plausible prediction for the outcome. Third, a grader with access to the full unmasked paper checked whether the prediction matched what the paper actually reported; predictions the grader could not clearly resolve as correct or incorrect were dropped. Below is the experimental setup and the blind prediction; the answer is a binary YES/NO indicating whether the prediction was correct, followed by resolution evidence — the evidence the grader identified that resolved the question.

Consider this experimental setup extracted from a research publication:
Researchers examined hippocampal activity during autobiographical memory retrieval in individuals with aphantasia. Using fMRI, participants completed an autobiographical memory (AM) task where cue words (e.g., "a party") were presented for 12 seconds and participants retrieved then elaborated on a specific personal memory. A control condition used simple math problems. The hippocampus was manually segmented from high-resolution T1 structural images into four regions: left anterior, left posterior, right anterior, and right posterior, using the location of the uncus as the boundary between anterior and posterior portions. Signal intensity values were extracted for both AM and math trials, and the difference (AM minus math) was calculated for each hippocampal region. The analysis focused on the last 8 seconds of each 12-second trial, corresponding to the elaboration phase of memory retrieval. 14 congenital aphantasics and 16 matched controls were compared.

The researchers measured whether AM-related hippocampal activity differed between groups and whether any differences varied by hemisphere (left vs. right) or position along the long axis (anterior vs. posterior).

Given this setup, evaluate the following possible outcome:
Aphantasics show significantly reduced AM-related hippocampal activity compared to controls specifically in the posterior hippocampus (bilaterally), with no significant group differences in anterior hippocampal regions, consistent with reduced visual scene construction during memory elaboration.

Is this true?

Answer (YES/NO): NO